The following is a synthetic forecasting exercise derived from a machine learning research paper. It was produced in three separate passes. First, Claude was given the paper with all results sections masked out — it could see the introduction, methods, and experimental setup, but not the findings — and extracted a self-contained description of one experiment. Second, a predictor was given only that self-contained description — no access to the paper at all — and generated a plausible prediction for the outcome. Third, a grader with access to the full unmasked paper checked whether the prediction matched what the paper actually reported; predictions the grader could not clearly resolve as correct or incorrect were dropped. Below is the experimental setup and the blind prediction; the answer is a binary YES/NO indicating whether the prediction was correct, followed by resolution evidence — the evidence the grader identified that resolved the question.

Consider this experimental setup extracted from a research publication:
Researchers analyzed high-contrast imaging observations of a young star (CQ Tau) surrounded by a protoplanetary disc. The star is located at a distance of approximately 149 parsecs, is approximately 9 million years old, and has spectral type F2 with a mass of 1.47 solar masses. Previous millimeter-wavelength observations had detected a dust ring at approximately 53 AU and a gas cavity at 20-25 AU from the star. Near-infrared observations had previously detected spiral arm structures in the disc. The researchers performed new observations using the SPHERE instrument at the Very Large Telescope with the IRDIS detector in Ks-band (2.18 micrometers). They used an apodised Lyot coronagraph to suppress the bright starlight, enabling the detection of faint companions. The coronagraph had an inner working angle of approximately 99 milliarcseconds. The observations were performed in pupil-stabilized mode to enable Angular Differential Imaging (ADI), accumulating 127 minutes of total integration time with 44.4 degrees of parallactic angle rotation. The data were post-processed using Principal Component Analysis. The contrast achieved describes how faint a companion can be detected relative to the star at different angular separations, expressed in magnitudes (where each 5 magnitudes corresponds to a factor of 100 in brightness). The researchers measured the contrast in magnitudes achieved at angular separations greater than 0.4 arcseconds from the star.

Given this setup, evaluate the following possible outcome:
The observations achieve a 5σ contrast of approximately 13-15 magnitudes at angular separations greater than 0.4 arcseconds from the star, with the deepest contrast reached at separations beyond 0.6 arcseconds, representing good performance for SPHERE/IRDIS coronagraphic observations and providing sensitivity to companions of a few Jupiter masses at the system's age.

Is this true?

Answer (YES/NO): YES